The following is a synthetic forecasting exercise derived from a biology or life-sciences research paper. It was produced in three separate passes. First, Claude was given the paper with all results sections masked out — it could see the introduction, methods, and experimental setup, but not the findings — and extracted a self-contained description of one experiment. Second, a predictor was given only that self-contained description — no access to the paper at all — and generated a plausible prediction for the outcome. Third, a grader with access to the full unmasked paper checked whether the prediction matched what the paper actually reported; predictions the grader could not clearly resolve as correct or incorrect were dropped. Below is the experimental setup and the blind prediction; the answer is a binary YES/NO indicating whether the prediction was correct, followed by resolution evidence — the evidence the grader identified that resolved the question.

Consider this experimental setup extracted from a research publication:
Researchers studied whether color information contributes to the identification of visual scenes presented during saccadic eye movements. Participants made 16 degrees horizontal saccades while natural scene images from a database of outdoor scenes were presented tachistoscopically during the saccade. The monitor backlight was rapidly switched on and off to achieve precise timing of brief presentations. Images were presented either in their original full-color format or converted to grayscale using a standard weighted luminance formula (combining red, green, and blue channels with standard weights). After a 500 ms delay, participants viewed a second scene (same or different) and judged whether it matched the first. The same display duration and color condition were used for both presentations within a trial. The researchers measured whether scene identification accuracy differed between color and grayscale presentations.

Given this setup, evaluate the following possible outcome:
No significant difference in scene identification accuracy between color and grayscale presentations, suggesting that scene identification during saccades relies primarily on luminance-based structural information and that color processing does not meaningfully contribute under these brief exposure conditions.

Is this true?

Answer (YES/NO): NO